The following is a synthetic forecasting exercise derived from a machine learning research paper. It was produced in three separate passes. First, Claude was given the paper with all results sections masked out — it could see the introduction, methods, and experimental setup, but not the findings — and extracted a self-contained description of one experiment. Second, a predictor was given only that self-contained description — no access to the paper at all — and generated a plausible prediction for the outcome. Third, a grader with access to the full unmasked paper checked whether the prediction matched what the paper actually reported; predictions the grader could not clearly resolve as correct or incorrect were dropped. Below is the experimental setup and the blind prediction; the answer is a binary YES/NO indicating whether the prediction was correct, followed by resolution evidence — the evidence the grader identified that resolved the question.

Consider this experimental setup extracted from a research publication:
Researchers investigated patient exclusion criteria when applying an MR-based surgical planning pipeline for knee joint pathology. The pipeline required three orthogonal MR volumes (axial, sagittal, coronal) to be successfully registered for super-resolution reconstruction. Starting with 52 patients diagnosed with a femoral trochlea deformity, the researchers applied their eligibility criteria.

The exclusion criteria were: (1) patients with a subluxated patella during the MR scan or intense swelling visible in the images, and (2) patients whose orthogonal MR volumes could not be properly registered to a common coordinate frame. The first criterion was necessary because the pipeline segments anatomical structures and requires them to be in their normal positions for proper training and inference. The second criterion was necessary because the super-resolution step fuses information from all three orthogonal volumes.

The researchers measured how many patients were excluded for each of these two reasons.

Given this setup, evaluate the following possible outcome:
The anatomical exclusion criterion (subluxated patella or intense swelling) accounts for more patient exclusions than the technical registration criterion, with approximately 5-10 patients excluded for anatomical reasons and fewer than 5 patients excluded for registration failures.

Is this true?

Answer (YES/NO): NO